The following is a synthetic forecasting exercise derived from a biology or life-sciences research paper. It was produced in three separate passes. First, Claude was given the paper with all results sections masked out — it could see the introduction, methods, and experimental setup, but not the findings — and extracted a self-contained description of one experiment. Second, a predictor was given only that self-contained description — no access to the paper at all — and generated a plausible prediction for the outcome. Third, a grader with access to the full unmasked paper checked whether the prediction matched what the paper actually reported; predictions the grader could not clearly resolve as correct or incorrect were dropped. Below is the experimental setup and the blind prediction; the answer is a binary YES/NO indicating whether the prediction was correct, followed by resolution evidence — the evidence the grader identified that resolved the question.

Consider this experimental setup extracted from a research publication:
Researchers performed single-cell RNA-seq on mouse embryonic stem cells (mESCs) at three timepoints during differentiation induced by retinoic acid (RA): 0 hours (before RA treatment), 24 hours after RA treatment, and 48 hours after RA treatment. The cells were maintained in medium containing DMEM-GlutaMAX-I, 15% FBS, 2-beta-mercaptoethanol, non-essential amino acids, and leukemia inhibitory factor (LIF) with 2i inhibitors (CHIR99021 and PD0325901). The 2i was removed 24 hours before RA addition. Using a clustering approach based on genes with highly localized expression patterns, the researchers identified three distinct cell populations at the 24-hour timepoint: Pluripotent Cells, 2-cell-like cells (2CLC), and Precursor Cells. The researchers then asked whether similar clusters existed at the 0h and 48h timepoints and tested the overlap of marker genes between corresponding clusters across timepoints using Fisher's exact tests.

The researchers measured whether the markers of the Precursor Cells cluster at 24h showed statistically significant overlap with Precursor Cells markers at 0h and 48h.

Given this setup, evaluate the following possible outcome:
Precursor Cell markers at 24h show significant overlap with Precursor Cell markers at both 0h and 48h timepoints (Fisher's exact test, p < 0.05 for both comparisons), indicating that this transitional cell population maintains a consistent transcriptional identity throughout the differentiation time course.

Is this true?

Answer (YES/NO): YES